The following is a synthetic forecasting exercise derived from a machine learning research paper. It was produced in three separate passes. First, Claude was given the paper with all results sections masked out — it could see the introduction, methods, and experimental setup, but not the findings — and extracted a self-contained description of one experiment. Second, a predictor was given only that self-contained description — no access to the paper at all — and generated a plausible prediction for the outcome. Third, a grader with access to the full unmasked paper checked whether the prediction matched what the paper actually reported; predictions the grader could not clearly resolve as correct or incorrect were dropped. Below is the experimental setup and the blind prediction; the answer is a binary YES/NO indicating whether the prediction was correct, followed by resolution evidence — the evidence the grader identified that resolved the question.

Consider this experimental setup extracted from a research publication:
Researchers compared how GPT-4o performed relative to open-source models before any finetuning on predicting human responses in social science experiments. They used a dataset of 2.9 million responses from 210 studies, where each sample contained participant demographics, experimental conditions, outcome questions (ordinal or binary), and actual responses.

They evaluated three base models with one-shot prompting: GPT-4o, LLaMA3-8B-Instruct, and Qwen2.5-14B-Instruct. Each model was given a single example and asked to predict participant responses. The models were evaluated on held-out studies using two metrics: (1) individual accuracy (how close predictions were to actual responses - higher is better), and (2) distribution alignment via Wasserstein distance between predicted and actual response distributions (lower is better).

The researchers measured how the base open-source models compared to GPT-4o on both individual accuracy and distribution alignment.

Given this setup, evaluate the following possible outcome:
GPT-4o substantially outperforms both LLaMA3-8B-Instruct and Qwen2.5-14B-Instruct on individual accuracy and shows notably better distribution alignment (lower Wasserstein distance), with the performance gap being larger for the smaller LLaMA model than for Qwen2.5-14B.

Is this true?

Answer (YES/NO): NO